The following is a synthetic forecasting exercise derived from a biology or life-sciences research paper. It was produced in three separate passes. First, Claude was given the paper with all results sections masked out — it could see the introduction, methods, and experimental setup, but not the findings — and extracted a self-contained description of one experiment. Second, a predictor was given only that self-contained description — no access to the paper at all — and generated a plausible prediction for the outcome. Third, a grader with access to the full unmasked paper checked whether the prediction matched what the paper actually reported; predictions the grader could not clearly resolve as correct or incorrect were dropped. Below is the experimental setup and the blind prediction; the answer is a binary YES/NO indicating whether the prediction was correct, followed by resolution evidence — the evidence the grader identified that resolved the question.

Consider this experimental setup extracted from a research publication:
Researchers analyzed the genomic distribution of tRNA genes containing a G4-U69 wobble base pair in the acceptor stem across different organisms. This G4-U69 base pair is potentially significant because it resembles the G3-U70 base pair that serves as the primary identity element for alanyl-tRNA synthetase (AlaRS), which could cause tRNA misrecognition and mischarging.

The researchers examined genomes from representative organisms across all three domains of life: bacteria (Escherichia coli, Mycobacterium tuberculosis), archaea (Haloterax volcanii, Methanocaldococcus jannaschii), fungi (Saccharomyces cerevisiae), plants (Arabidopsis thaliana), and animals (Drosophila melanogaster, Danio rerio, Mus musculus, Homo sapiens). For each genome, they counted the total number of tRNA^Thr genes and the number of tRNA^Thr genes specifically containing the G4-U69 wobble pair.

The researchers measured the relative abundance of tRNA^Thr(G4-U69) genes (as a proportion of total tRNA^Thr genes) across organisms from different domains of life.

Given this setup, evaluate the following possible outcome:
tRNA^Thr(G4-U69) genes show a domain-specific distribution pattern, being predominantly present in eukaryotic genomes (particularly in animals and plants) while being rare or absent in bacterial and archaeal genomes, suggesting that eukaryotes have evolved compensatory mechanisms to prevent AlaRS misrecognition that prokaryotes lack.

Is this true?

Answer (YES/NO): NO